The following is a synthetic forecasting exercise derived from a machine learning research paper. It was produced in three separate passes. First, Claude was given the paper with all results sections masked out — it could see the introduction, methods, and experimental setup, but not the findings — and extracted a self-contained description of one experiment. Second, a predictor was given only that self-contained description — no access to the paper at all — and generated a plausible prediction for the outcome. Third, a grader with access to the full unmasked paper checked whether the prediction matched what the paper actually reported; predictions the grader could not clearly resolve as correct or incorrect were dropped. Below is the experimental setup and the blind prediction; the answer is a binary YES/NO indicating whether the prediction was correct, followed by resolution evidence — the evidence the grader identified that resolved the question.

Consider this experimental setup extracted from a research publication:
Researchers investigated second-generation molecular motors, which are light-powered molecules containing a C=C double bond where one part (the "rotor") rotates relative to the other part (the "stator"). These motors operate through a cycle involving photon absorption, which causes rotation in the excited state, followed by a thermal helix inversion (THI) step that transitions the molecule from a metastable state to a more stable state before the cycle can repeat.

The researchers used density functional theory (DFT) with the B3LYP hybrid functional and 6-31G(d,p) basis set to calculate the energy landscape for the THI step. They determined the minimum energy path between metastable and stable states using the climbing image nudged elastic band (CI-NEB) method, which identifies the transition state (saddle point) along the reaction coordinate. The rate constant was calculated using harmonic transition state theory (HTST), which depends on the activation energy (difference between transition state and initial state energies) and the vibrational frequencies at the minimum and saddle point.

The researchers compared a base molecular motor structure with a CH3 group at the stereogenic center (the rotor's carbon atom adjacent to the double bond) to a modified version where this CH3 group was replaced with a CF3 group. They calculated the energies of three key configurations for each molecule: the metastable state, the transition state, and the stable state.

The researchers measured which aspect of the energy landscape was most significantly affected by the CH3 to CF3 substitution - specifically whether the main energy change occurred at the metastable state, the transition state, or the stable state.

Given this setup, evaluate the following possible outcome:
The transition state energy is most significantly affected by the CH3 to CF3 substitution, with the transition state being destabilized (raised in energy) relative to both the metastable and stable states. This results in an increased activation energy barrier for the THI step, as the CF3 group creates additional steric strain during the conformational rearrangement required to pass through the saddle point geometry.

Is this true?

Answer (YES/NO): NO